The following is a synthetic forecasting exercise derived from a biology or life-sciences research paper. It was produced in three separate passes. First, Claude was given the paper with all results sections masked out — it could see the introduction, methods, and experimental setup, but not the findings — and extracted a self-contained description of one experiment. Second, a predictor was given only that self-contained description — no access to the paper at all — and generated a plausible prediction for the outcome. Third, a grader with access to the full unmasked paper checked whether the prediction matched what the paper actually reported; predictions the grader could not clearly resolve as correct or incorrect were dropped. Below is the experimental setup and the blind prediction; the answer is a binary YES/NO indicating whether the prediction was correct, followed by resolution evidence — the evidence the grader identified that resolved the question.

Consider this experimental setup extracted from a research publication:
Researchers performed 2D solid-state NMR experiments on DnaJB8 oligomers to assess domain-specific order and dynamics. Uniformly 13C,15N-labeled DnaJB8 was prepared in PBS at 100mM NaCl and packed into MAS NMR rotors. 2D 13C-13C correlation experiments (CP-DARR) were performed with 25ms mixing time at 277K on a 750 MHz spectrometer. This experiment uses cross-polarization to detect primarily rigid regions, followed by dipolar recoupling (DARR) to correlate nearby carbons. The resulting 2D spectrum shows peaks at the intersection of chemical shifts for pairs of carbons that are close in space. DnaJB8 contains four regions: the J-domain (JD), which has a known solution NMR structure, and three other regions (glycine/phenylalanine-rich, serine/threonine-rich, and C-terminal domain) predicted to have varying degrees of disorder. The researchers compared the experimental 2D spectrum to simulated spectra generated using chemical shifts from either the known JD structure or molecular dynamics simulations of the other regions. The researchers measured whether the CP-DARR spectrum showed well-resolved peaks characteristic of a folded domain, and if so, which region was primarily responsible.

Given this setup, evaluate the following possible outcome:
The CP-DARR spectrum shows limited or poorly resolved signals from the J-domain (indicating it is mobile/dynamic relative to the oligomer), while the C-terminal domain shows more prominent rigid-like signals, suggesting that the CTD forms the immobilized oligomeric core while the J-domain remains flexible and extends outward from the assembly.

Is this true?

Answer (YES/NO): NO